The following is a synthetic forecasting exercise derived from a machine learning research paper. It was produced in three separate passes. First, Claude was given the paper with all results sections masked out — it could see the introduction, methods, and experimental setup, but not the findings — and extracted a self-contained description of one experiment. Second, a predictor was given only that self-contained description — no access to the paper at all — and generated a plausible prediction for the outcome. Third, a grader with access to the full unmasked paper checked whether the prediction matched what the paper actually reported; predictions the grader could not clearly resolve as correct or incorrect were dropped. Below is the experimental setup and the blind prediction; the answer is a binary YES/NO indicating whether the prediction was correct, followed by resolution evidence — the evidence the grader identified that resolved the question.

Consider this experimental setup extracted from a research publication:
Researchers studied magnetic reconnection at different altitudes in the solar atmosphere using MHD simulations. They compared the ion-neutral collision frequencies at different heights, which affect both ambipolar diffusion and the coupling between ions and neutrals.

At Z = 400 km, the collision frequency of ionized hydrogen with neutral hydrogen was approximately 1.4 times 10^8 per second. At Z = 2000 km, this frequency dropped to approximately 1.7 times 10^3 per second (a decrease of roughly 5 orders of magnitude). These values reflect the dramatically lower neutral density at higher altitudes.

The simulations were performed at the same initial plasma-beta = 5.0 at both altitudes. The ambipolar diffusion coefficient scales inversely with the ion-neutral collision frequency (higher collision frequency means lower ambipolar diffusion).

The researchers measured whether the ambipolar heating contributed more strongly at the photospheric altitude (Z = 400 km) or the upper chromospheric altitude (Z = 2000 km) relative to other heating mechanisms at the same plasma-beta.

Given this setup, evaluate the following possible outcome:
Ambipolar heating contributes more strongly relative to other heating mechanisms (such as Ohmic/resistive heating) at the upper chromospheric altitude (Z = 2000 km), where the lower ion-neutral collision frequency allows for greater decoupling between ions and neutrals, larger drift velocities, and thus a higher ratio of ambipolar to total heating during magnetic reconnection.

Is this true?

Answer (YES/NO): YES